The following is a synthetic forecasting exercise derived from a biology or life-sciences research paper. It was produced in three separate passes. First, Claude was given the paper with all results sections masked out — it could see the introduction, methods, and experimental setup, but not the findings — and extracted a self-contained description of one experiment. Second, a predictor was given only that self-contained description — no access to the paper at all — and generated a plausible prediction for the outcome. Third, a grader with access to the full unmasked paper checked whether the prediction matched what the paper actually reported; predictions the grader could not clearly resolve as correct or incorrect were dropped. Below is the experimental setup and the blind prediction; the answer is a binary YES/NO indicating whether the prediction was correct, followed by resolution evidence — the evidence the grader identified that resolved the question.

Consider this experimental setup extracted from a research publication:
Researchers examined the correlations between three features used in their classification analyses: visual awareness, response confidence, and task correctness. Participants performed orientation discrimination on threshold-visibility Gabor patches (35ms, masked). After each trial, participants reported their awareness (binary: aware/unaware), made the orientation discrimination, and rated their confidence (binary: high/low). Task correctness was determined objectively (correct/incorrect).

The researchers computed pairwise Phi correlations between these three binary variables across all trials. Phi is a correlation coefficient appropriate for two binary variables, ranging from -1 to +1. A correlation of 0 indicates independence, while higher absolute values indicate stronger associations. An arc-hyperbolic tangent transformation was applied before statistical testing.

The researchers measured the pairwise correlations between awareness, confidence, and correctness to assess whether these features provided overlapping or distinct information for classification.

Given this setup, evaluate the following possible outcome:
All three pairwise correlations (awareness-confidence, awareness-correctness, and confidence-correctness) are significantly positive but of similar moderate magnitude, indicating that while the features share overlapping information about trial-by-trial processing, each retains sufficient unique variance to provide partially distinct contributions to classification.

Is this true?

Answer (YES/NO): YES